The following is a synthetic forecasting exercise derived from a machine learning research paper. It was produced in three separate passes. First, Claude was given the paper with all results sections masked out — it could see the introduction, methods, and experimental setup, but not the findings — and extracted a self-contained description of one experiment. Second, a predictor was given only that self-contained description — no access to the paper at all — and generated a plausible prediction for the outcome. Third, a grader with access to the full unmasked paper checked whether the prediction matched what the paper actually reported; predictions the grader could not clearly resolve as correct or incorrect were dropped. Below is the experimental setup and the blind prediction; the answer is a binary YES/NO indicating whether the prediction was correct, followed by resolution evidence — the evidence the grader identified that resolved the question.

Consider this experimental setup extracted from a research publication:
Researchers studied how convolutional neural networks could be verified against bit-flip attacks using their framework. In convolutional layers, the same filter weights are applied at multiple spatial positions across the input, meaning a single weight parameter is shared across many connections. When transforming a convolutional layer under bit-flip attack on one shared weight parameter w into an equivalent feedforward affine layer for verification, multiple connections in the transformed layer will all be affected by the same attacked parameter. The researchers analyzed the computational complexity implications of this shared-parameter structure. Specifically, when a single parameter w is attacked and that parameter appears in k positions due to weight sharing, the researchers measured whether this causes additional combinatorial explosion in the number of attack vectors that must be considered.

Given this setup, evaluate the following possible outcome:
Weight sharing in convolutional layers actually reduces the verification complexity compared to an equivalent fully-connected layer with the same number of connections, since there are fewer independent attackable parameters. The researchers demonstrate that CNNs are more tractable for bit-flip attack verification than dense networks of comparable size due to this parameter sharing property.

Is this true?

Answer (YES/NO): NO